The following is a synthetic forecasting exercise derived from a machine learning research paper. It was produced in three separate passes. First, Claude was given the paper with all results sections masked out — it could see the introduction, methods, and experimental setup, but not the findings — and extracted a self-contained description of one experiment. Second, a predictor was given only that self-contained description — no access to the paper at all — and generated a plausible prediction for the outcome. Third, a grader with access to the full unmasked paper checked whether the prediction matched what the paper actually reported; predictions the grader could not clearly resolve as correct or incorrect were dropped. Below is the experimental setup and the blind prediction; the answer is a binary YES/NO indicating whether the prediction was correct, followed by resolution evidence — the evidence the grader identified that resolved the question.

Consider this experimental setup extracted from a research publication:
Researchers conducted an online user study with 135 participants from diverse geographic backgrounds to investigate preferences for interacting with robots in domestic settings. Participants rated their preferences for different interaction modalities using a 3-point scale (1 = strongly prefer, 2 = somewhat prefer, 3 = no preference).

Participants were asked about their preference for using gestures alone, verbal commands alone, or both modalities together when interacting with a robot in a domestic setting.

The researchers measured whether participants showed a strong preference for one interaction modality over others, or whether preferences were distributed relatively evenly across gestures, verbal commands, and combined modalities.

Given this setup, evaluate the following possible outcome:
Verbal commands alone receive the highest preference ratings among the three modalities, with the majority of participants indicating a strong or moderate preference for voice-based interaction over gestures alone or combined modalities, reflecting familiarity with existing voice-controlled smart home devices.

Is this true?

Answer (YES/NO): NO